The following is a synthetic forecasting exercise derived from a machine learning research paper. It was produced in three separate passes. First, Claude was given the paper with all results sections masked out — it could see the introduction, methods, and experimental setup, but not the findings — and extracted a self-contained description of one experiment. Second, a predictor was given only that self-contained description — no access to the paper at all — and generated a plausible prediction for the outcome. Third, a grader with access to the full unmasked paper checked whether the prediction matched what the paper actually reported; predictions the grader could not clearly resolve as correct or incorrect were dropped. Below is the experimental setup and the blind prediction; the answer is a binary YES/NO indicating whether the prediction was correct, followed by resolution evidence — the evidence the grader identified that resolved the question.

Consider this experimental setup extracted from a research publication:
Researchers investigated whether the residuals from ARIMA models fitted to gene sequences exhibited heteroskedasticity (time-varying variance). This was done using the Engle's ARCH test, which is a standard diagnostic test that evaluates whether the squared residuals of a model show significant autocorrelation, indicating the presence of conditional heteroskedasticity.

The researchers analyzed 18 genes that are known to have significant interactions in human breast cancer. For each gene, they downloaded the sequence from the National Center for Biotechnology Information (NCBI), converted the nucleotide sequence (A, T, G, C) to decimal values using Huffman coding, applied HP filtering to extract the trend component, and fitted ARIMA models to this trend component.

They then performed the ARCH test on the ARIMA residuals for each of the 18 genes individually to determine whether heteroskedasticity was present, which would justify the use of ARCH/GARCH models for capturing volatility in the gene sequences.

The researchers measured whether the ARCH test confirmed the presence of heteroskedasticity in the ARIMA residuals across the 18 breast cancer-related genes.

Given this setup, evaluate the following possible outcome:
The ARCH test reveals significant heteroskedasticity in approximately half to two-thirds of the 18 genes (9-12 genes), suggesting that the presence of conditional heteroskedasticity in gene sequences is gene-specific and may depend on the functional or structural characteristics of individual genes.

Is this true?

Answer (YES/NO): NO